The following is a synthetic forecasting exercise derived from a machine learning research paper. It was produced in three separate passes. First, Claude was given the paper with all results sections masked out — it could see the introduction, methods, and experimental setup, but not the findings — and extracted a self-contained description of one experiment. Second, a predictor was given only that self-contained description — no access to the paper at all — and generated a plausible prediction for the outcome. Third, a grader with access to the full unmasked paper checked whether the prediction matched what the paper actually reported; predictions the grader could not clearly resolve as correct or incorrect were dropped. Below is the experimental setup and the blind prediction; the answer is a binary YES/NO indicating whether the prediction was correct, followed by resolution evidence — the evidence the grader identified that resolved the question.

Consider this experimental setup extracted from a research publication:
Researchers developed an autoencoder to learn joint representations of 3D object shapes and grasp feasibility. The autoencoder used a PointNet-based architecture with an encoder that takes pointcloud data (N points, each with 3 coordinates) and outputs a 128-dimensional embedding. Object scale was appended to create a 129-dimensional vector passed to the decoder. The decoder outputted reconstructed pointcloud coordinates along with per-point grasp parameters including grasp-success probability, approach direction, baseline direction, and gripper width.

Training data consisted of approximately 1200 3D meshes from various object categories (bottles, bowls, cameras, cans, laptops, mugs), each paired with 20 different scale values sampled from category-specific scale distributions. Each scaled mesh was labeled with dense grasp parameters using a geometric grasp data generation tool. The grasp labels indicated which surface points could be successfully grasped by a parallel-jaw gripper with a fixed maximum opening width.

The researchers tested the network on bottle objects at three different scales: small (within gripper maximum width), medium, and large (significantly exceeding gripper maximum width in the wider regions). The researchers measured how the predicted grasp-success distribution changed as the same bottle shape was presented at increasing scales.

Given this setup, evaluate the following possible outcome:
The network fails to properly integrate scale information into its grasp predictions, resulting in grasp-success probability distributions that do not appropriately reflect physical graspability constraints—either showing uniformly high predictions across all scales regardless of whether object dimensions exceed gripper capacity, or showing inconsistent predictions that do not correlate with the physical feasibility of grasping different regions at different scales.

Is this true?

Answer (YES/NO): NO